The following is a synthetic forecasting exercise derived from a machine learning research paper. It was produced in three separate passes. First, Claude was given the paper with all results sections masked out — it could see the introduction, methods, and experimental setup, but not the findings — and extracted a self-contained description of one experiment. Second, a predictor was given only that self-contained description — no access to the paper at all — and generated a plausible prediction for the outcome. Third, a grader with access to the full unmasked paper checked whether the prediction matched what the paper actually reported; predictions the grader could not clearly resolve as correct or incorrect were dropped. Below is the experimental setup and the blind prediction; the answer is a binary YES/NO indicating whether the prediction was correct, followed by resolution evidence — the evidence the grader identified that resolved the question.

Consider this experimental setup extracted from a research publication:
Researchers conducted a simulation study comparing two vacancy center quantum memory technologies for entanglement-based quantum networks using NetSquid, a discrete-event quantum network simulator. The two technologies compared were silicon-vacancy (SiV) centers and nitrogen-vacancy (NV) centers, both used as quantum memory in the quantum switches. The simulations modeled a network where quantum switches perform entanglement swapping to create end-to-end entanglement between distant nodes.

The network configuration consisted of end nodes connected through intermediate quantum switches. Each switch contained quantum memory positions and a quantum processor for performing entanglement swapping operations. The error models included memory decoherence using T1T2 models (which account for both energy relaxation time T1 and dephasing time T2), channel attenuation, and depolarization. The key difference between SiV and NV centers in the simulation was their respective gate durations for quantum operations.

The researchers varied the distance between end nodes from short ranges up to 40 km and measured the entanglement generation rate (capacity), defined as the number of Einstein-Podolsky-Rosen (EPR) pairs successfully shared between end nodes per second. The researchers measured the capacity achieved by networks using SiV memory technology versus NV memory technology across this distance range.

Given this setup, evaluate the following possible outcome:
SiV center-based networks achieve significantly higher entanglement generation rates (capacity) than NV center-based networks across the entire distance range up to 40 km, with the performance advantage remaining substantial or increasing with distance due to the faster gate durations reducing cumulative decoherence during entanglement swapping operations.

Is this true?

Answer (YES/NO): NO